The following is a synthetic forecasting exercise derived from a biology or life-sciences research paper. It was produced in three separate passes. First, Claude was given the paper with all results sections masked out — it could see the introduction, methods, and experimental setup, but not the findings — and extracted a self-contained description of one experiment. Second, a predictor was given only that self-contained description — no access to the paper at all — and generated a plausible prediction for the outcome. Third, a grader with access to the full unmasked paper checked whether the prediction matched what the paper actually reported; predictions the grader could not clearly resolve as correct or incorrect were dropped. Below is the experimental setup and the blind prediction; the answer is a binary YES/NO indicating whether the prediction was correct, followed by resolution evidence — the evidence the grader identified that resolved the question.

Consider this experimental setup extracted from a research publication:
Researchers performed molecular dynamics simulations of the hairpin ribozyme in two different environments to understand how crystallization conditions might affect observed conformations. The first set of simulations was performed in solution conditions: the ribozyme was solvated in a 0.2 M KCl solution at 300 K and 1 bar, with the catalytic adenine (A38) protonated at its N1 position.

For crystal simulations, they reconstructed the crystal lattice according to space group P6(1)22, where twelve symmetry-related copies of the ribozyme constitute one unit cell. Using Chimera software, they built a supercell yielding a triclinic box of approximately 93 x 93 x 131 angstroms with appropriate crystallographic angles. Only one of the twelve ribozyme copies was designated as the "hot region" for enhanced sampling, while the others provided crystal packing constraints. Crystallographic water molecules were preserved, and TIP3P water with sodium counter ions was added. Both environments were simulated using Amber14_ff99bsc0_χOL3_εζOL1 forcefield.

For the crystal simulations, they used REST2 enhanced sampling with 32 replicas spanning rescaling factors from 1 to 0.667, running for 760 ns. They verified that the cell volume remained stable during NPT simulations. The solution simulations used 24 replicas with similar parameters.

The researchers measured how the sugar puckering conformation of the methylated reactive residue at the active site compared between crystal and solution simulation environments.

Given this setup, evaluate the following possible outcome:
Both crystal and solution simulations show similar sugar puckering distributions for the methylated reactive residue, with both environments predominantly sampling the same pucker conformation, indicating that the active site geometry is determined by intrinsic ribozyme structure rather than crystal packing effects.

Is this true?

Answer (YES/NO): YES